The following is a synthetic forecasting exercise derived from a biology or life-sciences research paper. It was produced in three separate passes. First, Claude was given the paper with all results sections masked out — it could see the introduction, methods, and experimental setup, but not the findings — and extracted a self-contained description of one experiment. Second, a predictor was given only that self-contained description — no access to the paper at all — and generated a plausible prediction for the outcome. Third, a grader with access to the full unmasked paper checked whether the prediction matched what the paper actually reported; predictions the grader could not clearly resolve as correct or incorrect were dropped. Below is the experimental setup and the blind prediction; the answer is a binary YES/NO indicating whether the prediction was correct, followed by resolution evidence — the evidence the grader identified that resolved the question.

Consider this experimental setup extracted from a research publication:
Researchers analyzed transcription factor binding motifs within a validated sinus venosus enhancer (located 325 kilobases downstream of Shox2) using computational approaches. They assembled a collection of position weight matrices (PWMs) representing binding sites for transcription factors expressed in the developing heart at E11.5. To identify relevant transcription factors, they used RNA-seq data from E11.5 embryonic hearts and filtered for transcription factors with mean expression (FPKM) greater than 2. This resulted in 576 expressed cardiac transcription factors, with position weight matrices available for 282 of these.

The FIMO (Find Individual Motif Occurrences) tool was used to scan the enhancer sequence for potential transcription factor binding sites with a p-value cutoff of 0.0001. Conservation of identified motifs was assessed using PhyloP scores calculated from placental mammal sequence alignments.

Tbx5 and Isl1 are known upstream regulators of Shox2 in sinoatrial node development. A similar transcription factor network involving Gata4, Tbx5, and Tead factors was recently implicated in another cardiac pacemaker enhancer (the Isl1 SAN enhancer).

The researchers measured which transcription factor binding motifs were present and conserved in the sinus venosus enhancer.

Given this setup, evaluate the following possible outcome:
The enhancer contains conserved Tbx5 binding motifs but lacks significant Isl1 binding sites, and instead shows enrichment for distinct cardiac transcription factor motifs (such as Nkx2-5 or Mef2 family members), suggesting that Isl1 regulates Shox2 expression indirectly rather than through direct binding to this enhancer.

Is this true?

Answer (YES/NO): NO